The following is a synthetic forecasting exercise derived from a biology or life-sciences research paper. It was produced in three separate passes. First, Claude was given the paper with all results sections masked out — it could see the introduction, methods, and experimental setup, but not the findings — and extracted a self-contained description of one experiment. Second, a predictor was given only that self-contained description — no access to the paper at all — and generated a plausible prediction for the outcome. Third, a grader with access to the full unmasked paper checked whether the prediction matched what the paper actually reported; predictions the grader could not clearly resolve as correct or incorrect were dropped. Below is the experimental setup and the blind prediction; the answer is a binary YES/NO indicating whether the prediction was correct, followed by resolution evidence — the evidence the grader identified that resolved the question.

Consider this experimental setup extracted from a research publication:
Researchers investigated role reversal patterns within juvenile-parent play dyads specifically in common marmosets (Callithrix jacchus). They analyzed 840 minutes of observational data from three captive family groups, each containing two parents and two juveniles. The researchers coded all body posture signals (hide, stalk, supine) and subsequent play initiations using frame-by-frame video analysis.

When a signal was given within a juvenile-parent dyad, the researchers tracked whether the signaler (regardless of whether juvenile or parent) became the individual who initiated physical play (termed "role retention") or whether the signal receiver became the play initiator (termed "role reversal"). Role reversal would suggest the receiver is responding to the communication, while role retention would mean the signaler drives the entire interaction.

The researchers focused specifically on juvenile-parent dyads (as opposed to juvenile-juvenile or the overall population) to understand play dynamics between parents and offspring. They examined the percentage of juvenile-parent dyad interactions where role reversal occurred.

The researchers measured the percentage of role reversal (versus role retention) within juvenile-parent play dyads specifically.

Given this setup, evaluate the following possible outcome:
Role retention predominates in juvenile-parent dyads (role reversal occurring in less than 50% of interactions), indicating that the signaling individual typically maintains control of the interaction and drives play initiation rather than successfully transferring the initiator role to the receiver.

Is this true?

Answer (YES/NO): YES